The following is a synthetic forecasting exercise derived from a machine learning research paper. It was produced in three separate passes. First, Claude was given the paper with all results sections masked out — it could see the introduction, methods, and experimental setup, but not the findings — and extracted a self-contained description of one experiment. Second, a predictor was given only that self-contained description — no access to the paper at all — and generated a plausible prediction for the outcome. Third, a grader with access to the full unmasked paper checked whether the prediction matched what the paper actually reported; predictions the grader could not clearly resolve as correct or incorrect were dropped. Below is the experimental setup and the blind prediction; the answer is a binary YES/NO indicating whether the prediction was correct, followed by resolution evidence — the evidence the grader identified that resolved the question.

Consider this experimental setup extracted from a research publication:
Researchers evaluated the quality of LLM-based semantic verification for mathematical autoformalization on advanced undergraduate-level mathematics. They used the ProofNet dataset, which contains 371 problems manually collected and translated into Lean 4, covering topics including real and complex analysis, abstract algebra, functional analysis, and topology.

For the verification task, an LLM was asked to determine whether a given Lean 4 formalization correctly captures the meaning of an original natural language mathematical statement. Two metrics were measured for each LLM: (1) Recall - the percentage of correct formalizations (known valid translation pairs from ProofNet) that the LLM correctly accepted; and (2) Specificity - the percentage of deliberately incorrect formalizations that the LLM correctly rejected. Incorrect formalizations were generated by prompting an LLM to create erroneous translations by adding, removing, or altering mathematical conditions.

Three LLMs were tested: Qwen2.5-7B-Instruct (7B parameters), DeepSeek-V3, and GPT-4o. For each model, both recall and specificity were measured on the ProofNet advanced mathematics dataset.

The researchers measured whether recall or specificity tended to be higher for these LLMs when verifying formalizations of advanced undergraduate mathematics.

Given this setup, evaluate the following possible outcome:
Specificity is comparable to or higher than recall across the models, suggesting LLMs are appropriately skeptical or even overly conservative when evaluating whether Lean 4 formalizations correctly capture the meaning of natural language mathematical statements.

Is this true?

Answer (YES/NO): YES